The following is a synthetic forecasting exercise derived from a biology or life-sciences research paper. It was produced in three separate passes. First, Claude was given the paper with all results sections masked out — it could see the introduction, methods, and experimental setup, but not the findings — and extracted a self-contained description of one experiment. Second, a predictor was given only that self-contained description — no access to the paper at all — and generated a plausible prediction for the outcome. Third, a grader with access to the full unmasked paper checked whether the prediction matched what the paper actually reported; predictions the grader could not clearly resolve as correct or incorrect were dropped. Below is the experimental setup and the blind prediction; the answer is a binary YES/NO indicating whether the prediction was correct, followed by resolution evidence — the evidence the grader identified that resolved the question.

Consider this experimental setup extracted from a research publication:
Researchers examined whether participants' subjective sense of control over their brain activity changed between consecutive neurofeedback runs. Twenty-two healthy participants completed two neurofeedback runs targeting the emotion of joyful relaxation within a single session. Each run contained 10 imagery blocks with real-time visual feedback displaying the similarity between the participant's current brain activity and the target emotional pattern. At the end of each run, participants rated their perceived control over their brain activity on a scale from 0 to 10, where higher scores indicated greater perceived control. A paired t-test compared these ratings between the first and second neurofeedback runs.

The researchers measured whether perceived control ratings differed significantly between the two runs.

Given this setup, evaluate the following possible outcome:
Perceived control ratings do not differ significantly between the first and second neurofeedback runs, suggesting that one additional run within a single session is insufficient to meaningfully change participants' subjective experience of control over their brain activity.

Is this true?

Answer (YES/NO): YES